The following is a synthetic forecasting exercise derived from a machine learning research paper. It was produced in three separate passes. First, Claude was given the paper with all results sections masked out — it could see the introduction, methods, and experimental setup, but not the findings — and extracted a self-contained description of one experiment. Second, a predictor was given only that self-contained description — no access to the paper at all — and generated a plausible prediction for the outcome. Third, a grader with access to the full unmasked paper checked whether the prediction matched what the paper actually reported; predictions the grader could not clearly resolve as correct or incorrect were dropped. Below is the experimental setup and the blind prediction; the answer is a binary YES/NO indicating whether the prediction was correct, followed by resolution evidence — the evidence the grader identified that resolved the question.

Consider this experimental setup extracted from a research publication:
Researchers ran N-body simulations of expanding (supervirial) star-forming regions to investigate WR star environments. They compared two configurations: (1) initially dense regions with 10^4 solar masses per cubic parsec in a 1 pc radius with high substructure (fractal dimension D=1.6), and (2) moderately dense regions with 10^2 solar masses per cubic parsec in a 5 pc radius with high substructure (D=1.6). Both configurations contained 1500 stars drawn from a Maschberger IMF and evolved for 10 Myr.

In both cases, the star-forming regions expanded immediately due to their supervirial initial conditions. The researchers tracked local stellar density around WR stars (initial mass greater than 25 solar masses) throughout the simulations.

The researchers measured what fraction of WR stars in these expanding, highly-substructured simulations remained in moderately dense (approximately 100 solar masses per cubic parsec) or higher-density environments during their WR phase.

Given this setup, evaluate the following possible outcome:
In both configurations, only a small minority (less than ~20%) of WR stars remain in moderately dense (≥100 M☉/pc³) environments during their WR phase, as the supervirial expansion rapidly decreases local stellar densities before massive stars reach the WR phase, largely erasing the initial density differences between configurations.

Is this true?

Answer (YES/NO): NO